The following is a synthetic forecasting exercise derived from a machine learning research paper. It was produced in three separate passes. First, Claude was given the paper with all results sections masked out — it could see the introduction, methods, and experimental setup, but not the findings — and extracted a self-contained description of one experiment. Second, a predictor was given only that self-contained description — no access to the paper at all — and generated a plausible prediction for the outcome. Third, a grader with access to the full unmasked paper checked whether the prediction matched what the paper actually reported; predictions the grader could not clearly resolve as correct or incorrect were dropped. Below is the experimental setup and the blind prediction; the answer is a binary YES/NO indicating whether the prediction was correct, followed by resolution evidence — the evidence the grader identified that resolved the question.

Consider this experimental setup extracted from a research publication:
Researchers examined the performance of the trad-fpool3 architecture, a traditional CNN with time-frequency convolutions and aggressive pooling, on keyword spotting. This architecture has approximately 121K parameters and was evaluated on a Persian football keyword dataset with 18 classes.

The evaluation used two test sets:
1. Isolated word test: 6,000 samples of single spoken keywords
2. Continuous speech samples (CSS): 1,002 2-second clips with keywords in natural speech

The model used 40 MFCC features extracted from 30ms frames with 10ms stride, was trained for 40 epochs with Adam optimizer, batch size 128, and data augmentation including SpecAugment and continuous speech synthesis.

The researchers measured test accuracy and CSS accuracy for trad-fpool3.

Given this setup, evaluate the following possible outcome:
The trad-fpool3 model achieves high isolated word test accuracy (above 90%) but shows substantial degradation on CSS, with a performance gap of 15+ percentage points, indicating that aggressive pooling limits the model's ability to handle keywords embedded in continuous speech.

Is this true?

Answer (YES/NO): NO